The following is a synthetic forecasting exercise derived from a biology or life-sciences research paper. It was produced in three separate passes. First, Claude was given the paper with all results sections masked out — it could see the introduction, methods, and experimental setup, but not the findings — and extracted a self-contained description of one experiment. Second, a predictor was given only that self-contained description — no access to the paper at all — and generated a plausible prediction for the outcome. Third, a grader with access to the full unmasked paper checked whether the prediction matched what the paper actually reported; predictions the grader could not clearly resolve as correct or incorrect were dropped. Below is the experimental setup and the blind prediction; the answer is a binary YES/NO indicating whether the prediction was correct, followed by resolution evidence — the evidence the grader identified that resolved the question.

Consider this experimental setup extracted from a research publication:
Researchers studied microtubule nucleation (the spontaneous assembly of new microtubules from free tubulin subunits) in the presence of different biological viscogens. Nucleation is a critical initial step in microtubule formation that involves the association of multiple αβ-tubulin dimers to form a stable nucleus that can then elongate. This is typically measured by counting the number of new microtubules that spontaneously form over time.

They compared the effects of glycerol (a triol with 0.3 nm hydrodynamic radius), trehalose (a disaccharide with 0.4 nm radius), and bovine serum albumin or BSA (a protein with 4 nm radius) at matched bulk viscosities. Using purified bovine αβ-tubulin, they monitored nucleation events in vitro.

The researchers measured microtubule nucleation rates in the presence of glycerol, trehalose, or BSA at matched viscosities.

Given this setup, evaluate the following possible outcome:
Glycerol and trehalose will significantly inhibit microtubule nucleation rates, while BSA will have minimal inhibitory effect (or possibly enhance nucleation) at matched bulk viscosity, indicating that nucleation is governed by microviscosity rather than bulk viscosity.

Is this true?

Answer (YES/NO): NO